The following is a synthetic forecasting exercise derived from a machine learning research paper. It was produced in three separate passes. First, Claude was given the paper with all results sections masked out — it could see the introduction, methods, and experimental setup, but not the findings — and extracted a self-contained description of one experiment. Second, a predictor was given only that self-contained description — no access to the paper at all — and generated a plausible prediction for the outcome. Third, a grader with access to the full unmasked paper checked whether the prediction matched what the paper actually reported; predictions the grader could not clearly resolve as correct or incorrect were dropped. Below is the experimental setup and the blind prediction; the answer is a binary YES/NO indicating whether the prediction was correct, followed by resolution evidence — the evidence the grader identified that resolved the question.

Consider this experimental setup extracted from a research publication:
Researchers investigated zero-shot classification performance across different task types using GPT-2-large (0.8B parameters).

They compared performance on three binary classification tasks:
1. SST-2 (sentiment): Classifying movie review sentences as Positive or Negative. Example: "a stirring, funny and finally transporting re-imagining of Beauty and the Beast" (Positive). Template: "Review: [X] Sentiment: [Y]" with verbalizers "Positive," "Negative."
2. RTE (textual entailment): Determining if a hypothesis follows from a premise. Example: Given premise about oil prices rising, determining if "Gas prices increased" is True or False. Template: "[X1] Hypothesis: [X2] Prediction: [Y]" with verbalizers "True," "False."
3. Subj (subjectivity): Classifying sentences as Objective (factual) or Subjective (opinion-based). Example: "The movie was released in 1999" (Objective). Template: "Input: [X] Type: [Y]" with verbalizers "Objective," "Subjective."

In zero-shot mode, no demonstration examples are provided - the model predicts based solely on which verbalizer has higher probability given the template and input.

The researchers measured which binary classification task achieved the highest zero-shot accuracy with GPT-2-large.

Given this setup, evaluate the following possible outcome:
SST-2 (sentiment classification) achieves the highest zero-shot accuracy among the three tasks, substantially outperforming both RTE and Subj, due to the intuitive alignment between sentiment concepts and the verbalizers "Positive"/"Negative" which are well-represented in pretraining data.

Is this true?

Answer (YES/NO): YES